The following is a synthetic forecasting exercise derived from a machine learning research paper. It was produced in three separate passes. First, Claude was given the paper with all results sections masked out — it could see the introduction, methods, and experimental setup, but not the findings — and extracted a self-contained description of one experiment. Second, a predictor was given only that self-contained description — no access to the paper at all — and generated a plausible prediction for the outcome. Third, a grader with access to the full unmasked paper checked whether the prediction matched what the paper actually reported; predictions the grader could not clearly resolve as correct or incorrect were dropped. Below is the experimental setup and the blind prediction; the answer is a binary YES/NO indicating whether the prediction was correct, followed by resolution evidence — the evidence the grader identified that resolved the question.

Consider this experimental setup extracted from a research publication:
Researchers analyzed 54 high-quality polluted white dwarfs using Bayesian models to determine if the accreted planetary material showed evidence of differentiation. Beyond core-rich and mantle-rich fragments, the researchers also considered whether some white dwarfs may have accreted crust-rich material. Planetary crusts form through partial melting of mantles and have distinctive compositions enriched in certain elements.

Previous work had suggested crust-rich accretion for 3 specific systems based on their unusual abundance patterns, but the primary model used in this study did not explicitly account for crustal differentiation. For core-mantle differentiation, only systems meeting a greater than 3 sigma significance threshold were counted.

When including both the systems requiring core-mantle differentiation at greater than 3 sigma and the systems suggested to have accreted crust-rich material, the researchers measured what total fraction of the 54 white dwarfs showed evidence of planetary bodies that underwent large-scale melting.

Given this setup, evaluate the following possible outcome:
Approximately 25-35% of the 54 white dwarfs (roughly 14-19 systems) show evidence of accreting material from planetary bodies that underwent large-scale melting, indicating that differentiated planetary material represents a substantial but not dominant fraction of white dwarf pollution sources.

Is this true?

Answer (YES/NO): NO